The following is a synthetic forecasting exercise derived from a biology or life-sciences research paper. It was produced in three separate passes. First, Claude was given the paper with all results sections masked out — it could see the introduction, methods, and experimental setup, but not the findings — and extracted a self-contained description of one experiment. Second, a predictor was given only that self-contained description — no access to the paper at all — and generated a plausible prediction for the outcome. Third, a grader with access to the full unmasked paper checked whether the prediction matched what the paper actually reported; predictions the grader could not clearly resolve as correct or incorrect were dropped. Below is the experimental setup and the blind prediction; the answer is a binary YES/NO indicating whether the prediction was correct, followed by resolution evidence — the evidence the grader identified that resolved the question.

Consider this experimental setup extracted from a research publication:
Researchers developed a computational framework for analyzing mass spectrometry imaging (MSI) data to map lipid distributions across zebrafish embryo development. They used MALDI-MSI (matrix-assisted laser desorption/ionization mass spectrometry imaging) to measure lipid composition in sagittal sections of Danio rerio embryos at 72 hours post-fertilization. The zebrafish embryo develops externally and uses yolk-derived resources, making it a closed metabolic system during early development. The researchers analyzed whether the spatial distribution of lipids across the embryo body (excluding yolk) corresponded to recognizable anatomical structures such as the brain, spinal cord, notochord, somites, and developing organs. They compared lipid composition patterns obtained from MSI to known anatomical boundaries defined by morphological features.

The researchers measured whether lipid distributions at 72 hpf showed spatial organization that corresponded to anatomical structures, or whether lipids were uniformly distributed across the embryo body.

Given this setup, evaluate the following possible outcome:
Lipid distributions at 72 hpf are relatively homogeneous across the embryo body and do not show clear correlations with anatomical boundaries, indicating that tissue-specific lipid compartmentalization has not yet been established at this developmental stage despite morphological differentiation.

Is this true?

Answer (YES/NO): NO